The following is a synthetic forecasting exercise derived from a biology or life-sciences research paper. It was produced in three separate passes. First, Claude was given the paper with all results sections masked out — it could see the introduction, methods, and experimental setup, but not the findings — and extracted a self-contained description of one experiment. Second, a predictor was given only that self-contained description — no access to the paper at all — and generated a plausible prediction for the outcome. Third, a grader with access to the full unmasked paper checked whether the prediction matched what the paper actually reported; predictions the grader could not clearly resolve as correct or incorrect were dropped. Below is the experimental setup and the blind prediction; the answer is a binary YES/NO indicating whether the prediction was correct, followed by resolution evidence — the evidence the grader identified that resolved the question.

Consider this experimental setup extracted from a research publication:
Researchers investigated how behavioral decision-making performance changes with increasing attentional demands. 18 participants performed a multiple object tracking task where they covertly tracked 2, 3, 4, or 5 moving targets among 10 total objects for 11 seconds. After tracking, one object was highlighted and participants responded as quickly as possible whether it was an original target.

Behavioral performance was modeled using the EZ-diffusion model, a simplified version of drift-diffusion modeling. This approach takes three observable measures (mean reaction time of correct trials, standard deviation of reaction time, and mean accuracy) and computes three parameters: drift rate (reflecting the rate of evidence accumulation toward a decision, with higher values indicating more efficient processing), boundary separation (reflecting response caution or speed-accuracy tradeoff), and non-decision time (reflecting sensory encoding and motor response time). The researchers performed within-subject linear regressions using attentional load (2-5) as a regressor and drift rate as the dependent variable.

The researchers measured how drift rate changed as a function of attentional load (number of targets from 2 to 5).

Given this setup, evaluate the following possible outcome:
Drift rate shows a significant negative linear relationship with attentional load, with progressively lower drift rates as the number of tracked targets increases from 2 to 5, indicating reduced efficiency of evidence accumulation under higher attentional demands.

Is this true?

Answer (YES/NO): YES